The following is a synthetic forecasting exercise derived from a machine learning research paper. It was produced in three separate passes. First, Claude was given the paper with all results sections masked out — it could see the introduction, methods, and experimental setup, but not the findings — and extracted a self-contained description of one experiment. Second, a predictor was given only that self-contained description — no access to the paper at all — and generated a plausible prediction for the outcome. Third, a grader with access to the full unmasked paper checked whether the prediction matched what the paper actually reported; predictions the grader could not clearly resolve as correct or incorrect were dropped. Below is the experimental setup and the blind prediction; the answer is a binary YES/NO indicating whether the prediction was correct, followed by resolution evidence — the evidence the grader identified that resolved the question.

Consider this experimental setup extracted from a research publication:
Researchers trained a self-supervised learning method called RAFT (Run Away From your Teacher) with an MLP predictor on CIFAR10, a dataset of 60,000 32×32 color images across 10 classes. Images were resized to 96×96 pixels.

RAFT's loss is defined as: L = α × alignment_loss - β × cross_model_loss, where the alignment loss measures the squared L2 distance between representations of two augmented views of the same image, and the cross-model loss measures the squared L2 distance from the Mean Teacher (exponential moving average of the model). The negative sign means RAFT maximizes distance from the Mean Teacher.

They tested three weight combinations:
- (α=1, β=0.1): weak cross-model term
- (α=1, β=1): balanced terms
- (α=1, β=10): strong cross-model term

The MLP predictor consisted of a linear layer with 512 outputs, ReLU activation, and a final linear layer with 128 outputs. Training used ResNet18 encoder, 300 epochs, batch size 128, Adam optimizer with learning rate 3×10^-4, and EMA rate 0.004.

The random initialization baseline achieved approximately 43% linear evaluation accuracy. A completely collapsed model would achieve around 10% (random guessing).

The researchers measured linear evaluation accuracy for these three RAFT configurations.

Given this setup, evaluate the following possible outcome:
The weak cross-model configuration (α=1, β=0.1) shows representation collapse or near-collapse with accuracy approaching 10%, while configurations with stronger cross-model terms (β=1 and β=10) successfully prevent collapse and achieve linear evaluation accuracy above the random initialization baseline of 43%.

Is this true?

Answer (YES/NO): NO